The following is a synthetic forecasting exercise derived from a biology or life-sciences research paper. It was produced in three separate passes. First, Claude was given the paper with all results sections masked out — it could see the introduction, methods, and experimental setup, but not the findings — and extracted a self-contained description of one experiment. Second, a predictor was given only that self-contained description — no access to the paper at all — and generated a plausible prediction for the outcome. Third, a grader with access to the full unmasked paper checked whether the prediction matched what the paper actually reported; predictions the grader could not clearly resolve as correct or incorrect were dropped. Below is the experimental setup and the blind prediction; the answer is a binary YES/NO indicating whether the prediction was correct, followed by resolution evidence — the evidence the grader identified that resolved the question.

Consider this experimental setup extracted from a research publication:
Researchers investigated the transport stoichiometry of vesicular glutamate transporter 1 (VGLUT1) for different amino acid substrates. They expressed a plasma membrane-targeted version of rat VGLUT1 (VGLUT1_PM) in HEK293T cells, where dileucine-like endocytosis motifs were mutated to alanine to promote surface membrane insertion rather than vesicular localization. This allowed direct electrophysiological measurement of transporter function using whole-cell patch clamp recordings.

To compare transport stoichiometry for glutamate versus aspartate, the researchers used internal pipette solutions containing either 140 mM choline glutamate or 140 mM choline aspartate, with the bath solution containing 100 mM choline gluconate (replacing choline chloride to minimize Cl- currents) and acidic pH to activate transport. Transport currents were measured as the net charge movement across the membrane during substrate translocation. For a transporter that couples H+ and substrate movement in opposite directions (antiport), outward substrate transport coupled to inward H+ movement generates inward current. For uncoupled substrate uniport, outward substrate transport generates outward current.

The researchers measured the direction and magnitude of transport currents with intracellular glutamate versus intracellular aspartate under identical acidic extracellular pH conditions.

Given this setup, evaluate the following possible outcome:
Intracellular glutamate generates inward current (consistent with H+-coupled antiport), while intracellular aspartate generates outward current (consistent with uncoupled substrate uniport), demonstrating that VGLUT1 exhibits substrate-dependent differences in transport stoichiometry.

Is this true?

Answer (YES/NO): NO